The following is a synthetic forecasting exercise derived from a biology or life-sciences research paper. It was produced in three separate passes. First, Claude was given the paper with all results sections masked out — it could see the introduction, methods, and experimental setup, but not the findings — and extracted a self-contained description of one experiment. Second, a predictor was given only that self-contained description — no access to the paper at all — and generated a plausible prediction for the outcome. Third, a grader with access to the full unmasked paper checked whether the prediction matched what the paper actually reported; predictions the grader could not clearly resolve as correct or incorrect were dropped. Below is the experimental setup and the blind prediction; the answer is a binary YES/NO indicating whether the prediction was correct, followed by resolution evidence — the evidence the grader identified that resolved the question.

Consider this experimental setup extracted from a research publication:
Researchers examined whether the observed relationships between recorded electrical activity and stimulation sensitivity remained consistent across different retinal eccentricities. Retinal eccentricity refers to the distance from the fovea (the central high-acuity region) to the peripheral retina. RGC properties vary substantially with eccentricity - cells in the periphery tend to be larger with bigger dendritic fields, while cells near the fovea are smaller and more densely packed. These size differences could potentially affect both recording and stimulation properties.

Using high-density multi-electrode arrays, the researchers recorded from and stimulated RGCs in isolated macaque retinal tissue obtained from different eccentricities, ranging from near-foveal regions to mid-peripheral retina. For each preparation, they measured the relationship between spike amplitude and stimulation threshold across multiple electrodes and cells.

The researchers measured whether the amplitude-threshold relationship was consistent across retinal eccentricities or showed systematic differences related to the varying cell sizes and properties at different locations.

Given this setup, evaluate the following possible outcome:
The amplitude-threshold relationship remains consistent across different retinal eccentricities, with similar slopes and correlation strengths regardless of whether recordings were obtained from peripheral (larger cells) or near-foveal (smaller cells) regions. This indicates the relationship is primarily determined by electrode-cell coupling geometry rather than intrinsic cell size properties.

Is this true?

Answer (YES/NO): NO